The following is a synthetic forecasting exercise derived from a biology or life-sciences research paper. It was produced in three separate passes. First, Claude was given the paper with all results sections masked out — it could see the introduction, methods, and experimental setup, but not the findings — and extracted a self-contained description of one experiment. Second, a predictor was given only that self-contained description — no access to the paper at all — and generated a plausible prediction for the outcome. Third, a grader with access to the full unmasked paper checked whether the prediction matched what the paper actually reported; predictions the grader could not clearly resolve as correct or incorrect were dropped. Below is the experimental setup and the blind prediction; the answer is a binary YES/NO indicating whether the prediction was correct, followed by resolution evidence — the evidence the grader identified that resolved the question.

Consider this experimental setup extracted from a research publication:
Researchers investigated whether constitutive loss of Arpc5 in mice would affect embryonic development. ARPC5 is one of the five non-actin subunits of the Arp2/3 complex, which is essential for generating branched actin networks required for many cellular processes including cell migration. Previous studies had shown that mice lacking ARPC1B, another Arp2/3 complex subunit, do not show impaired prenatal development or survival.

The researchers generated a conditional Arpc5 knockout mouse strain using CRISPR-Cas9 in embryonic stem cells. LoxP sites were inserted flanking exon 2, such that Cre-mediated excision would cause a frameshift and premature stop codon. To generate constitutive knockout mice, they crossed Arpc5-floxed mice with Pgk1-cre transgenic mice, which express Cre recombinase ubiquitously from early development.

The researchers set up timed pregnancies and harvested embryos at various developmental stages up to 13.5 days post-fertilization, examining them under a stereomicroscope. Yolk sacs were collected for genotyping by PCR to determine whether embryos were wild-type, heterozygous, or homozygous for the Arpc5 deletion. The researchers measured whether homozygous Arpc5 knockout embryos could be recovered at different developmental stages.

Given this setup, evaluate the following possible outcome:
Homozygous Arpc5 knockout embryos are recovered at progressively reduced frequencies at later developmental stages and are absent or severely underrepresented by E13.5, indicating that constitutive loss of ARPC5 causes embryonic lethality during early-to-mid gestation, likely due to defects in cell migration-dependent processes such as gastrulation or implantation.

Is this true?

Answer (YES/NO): NO